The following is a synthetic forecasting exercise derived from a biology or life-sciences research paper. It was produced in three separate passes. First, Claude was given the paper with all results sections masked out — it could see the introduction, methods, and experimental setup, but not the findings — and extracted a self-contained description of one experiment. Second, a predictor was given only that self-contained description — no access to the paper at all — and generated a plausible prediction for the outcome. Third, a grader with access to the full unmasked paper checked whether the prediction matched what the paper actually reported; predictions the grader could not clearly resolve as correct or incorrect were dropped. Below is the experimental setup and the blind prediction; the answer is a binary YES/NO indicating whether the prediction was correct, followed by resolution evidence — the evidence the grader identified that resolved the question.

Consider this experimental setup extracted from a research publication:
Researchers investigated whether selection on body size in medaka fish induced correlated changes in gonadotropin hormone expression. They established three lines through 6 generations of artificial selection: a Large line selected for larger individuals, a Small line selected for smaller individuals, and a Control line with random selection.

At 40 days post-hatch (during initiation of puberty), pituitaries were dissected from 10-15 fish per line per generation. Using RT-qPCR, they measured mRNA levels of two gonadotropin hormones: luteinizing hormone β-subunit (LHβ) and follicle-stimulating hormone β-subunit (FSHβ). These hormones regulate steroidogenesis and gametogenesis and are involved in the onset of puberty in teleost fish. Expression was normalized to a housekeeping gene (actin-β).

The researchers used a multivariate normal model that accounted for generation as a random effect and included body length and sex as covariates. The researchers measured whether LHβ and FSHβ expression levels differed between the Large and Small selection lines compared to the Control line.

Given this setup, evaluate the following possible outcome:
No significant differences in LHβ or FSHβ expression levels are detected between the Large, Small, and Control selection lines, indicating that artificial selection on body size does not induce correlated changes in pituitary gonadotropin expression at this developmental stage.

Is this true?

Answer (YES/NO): YES